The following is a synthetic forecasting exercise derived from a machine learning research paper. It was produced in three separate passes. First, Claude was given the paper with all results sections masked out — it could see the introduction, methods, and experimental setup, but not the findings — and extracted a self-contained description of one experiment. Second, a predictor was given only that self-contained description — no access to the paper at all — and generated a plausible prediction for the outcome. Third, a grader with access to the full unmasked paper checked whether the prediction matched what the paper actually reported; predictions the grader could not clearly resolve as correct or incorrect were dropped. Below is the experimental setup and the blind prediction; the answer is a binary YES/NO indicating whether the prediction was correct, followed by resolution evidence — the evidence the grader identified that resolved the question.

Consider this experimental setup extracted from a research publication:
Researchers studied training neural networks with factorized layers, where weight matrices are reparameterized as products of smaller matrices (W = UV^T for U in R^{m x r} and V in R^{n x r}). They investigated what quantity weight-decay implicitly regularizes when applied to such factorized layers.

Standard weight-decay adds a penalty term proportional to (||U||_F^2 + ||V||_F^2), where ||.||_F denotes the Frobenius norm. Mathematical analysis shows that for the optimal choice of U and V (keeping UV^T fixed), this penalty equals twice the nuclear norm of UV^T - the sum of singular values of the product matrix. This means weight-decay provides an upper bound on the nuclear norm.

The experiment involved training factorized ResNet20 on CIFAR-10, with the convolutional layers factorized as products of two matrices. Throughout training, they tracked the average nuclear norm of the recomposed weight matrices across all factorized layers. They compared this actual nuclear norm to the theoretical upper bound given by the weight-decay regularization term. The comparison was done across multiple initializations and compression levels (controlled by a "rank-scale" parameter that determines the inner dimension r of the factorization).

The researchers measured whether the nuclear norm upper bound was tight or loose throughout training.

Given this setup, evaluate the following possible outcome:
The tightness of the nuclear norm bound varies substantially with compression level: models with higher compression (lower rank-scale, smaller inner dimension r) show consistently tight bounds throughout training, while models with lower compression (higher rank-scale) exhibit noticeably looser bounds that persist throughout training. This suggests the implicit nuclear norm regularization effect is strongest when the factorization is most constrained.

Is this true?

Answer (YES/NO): NO